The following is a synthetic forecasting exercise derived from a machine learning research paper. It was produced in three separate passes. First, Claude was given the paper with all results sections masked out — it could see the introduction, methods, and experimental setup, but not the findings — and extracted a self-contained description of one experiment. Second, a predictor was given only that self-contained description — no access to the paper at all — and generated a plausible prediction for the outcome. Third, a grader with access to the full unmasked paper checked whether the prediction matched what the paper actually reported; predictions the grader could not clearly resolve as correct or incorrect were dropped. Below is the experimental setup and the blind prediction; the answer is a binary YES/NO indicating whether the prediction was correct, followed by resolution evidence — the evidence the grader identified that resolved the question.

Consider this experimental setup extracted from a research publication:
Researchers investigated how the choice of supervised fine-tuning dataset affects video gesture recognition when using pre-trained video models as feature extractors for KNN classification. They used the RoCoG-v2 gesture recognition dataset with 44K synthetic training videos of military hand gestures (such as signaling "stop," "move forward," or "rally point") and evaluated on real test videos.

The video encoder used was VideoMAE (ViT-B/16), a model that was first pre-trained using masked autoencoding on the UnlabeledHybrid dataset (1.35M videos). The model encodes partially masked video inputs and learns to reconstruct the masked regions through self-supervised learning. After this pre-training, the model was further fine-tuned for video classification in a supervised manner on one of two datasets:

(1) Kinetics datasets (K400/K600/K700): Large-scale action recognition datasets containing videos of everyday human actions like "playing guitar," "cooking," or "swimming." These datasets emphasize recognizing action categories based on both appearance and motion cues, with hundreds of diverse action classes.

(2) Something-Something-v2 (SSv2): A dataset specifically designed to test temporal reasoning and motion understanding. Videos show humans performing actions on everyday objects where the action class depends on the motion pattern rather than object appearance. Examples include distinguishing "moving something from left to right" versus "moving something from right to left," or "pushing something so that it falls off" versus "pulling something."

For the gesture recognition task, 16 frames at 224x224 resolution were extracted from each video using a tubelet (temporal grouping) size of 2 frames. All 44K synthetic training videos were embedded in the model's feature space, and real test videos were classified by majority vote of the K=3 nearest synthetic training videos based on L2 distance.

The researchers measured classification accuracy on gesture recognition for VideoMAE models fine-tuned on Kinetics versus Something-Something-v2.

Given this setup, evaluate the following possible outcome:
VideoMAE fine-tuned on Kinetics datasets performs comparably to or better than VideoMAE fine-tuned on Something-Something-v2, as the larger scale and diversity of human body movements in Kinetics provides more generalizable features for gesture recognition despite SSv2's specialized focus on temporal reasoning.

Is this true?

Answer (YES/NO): NO